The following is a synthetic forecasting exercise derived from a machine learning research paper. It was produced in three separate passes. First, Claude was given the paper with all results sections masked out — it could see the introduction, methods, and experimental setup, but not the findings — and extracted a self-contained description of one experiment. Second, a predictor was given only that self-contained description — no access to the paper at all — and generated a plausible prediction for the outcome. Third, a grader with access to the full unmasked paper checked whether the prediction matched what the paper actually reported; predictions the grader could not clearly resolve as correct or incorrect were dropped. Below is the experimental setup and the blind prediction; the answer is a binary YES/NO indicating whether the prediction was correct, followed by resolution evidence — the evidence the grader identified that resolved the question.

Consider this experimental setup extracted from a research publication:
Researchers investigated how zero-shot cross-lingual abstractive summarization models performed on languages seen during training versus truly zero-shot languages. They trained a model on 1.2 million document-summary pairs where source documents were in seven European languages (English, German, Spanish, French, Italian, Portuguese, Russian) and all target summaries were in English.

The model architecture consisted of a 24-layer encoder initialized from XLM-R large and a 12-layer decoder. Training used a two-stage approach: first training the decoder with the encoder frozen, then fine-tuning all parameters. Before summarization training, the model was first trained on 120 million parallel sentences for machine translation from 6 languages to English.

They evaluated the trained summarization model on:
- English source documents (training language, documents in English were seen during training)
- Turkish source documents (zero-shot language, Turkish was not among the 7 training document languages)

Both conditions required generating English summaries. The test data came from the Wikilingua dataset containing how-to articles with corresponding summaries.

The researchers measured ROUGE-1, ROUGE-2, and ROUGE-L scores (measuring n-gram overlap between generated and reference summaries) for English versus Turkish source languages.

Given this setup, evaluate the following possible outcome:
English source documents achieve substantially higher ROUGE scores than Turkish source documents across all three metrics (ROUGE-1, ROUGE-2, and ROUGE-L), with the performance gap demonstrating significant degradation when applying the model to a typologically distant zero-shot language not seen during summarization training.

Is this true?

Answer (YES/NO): NO